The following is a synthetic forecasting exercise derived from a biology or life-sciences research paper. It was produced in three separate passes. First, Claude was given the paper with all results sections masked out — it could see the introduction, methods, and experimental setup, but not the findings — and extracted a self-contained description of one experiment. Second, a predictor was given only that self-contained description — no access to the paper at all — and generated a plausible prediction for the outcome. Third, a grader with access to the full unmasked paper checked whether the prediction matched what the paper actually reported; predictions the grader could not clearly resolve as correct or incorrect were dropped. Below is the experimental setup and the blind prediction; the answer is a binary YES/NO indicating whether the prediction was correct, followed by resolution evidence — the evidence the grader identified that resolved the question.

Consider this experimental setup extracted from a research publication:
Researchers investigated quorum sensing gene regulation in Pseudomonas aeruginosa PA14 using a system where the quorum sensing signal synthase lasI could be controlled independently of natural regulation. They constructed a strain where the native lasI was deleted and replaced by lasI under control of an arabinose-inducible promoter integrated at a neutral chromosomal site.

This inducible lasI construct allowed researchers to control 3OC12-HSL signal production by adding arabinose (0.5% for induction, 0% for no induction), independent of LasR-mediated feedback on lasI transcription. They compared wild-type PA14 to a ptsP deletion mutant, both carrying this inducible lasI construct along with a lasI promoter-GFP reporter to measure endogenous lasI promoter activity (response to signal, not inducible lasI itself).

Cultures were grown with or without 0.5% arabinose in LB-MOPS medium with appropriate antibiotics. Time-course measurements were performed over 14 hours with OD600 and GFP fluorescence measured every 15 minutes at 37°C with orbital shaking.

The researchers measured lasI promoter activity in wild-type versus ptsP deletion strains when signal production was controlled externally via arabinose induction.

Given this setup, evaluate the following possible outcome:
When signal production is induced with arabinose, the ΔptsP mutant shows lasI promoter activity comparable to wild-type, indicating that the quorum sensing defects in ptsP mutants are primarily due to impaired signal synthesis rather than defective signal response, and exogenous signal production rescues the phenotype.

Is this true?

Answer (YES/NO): NO